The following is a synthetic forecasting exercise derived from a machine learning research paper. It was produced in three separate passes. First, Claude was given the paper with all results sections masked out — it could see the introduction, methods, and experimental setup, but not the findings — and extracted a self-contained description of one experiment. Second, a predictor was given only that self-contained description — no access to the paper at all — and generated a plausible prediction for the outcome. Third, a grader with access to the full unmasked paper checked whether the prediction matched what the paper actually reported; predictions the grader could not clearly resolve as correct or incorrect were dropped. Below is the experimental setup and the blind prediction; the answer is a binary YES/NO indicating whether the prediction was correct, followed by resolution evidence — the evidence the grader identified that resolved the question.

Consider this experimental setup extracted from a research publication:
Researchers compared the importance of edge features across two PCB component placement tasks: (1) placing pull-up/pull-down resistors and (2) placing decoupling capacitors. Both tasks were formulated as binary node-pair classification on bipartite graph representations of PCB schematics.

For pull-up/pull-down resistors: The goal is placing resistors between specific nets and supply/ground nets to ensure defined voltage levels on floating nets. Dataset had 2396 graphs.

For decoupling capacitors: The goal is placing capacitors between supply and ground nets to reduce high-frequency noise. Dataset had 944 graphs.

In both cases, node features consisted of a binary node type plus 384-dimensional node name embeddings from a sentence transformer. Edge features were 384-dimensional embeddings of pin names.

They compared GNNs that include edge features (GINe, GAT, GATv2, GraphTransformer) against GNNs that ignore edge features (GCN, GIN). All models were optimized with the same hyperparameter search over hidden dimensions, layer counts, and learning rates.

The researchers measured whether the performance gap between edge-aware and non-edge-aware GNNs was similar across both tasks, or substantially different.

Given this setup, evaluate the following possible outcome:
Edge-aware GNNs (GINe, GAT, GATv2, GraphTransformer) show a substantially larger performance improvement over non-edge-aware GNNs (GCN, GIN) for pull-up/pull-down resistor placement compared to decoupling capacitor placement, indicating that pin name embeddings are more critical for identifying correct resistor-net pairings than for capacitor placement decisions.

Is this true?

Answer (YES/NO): YES